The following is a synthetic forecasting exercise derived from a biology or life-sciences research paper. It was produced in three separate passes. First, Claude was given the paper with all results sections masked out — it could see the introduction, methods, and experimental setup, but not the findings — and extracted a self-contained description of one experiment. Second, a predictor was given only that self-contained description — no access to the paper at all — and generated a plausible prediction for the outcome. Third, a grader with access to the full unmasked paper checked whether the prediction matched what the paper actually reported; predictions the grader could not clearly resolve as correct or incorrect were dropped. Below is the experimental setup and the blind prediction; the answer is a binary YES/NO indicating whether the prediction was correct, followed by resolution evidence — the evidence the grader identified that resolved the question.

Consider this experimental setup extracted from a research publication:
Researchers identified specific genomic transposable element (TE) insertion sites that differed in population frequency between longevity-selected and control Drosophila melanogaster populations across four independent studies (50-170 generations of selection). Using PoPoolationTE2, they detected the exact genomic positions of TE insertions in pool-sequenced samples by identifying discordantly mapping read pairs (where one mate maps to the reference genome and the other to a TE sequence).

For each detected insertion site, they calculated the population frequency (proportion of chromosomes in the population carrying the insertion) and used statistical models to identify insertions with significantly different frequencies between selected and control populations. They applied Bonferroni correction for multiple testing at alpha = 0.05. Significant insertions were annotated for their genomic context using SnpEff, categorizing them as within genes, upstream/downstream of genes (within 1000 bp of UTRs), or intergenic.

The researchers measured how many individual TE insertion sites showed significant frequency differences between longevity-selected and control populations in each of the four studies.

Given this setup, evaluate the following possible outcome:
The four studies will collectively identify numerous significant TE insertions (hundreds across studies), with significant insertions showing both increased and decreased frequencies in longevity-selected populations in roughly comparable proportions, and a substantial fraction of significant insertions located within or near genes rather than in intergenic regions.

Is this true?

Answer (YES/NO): NO